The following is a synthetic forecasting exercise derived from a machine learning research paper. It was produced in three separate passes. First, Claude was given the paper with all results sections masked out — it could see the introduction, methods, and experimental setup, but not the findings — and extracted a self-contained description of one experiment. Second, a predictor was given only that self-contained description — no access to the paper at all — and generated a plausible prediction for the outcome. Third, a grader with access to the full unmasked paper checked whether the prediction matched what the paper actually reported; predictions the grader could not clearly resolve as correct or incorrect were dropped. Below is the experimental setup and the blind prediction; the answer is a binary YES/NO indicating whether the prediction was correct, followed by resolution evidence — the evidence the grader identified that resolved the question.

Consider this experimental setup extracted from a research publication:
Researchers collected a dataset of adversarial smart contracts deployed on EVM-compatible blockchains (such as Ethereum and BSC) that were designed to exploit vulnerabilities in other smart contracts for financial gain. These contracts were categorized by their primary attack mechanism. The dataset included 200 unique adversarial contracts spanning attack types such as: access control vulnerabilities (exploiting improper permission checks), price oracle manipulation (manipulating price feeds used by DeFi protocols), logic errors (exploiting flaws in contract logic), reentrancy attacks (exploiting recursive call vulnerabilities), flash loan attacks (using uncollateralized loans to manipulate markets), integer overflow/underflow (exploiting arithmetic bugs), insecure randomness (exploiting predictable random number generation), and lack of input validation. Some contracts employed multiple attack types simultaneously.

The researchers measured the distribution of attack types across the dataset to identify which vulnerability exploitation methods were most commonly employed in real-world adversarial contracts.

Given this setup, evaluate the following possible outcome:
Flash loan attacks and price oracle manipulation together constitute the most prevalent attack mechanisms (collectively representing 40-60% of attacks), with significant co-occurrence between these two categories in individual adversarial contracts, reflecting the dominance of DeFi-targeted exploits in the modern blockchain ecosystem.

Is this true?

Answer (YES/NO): NO